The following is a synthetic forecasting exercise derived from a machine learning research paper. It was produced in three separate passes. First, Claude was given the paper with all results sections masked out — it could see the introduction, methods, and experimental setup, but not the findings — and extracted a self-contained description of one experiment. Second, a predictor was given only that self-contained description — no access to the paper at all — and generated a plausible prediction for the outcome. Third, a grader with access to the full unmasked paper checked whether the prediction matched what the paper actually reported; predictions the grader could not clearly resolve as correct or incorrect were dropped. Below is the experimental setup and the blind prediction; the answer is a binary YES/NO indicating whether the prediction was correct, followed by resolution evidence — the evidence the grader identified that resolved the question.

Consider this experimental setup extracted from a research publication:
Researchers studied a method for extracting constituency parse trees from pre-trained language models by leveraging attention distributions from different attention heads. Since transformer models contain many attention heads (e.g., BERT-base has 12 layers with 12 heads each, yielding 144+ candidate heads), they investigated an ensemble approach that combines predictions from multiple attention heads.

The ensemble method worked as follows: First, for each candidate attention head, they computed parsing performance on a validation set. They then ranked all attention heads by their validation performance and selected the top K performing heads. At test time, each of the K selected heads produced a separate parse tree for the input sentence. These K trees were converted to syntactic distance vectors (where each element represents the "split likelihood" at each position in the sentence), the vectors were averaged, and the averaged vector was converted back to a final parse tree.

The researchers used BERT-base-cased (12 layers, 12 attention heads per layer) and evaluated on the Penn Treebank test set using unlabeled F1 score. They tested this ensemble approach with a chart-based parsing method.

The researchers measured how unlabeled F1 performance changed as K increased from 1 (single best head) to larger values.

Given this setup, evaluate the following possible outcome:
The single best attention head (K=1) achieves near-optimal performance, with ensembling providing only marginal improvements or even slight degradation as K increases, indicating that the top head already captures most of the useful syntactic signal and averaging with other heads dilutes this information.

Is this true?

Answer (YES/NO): NO